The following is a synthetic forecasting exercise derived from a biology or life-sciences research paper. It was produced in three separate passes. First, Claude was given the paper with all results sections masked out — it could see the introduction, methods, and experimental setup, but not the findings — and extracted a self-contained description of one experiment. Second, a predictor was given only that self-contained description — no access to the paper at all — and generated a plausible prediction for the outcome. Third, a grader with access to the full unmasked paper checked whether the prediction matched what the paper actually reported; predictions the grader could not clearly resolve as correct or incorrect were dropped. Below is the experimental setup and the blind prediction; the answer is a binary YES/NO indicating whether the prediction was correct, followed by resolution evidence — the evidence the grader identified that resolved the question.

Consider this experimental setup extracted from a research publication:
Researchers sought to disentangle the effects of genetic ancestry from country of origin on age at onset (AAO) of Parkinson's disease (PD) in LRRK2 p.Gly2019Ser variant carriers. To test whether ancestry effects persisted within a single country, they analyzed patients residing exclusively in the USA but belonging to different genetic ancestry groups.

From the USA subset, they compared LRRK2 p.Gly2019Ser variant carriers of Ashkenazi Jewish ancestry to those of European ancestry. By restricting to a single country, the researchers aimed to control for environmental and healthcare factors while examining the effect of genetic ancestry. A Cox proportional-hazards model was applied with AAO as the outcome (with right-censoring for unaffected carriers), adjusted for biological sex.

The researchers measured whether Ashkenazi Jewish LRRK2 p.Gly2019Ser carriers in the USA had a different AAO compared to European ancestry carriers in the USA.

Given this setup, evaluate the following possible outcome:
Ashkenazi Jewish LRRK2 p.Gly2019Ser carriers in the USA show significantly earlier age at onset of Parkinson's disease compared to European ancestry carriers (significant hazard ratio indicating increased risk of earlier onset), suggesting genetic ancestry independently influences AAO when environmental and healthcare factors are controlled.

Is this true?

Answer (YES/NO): NO